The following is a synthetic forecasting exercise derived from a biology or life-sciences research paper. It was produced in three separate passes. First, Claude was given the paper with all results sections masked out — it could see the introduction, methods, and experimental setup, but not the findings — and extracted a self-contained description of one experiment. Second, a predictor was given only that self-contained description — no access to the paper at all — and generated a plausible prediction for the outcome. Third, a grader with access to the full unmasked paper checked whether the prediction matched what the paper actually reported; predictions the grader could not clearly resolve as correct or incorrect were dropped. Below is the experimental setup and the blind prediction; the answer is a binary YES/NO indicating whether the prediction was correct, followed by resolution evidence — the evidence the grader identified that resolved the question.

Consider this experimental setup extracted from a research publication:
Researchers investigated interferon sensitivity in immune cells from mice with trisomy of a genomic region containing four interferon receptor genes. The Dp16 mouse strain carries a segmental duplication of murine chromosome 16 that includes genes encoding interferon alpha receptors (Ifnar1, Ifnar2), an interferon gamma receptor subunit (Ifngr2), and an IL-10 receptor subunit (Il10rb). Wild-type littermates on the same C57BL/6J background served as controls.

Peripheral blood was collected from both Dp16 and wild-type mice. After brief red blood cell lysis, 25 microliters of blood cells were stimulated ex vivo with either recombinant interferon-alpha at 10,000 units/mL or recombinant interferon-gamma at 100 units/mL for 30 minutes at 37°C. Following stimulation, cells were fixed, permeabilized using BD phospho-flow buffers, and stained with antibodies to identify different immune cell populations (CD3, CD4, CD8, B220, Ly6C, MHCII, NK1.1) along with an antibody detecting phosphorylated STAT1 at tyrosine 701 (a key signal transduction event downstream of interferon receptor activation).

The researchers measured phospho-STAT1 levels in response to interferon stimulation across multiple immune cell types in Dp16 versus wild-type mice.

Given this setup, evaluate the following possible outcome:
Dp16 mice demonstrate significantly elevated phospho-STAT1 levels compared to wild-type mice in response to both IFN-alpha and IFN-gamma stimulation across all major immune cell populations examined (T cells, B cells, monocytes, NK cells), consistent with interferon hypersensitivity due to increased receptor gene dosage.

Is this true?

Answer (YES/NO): NO